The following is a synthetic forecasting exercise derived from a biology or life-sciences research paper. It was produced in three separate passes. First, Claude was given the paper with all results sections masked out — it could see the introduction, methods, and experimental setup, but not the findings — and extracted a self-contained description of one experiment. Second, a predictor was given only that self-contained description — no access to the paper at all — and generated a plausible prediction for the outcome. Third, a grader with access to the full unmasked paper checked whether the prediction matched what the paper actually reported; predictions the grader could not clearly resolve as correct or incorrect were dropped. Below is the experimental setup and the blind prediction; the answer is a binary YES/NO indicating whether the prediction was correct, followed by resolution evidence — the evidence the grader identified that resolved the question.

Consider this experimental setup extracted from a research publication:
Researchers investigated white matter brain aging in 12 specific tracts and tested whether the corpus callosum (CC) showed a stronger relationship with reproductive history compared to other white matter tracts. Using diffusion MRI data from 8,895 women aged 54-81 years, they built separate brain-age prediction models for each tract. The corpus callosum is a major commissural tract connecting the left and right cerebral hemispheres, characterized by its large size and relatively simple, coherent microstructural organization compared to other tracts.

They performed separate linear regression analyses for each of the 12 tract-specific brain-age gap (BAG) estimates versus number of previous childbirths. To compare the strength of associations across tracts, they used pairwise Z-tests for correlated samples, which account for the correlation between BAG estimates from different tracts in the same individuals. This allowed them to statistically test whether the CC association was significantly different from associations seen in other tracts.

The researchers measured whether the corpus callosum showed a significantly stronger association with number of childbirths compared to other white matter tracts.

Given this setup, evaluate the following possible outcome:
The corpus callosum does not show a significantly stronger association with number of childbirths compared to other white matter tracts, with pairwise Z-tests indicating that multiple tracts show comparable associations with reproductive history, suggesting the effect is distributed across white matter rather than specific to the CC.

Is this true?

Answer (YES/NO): NO